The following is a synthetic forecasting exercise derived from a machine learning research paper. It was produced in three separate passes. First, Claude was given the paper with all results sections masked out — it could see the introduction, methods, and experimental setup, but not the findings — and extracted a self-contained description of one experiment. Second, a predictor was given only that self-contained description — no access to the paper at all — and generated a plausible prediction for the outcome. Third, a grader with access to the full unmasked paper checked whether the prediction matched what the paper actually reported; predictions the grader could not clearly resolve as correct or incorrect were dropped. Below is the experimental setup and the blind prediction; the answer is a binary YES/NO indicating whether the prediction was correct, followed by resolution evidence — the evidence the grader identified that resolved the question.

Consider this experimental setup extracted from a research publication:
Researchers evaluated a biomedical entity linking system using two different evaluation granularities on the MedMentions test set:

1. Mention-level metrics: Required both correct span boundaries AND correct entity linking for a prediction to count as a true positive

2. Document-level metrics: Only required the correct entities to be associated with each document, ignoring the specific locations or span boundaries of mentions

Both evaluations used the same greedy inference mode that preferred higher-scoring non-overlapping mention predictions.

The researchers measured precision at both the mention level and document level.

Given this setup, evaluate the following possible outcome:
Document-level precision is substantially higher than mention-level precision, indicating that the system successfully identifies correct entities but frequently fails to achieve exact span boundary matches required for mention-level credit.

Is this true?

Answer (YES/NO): NO